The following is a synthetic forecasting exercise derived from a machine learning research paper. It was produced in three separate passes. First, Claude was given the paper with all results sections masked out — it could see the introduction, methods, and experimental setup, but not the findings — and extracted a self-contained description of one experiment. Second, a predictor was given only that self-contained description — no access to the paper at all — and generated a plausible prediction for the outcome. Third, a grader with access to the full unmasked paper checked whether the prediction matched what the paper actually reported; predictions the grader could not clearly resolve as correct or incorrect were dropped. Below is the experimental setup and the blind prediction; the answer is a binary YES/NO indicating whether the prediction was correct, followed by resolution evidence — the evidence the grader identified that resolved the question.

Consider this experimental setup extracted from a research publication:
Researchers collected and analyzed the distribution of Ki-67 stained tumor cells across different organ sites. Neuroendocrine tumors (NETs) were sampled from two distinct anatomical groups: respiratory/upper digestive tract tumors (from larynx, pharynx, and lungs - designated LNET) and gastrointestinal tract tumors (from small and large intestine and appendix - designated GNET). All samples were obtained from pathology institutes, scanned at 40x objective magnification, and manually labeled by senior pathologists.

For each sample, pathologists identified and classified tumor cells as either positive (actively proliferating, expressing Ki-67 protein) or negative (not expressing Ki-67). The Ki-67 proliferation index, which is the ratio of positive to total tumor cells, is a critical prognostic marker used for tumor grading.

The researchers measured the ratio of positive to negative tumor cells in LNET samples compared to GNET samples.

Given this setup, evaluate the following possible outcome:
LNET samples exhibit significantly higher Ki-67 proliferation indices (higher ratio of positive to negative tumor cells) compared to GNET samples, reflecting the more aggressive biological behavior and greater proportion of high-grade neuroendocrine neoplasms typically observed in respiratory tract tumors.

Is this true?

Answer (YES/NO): YES